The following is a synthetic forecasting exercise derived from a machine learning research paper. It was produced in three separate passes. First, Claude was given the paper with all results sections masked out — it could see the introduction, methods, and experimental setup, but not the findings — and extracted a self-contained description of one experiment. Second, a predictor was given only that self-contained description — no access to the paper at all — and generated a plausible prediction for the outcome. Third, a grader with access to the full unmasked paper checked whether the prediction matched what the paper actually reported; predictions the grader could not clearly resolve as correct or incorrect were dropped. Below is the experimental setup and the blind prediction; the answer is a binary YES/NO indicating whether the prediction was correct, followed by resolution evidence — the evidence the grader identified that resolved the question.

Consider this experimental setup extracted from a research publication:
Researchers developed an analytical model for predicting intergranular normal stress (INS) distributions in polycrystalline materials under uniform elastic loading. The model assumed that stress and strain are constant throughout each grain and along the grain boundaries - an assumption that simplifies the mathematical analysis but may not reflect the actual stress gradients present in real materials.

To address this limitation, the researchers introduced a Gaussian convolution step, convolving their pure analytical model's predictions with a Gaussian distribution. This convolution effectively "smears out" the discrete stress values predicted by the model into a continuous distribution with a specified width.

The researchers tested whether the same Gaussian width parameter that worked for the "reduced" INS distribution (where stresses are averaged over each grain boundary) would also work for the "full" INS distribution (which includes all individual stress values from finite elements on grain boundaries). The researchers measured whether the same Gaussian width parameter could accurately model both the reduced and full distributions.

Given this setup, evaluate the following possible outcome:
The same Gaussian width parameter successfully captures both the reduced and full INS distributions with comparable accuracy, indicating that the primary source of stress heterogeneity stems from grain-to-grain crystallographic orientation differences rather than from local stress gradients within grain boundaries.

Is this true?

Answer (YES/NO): NO